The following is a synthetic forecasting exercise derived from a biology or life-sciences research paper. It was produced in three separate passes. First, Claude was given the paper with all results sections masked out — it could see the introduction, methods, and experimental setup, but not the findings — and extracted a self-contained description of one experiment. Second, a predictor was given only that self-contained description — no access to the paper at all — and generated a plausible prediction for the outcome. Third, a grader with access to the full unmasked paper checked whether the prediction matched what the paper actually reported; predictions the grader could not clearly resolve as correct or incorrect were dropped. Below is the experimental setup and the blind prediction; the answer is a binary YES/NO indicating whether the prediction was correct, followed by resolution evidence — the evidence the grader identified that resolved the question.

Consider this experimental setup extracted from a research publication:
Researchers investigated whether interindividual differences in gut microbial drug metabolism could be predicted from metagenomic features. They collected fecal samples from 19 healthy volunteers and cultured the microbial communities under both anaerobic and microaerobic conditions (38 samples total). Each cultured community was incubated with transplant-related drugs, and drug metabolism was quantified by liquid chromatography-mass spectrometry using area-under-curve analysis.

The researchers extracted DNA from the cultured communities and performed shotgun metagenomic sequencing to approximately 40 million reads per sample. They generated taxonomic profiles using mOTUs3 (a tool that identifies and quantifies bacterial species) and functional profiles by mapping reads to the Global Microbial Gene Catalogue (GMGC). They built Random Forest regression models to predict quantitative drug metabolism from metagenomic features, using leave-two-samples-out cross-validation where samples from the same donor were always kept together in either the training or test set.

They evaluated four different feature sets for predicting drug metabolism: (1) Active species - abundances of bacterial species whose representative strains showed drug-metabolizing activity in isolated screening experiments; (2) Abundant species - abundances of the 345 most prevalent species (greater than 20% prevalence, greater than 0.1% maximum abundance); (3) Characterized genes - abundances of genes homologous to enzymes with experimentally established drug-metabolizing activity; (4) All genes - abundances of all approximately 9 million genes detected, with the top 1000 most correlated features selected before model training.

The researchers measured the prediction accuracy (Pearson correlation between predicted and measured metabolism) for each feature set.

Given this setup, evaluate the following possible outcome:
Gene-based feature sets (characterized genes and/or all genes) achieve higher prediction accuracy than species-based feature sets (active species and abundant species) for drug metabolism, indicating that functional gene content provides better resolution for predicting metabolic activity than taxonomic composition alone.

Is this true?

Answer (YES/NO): NO